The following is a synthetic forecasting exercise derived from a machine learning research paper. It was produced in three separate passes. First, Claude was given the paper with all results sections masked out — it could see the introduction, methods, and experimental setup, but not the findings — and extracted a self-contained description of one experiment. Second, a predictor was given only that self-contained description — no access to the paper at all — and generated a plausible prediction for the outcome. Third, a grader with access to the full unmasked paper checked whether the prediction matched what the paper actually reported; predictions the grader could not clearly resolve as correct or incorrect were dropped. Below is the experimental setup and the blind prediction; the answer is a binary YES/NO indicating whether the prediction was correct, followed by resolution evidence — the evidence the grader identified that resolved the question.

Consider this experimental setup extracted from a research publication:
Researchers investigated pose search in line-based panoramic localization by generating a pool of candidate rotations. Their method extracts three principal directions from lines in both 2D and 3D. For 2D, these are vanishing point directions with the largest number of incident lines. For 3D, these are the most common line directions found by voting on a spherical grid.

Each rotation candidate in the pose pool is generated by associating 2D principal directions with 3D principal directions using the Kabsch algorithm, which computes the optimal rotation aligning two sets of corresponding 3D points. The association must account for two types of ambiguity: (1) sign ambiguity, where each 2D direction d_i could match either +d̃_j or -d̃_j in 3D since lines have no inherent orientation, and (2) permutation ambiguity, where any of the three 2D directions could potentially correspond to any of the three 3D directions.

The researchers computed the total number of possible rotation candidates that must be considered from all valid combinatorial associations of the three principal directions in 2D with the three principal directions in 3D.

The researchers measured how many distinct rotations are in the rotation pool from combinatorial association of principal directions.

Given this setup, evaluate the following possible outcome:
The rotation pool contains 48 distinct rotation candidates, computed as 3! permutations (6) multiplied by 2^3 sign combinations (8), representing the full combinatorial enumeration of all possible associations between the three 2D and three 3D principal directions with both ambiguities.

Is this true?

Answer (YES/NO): YES